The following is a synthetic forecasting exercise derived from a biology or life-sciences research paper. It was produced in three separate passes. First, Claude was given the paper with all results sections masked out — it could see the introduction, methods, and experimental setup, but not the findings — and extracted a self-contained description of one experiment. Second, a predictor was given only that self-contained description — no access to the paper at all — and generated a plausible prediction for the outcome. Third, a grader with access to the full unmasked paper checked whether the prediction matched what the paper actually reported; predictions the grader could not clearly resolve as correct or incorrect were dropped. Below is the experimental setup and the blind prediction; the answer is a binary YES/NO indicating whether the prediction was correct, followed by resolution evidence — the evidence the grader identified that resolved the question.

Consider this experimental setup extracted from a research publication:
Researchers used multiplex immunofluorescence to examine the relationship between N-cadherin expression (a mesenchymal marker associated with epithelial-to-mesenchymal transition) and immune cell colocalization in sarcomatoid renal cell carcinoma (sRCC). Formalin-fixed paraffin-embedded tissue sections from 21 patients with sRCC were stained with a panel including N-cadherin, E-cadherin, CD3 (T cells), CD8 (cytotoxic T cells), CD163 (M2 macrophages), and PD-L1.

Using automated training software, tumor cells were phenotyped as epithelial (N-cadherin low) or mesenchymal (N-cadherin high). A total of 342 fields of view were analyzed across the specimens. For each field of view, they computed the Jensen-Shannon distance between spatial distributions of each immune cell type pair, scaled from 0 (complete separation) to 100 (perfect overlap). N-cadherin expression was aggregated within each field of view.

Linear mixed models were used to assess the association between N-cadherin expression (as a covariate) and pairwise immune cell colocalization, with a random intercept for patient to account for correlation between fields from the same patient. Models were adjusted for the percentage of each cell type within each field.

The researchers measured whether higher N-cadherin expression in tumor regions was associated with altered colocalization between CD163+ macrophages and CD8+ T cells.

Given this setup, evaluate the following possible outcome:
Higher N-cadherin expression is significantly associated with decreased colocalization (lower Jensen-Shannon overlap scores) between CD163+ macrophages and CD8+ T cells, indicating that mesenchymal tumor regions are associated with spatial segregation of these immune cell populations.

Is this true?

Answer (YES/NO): NO